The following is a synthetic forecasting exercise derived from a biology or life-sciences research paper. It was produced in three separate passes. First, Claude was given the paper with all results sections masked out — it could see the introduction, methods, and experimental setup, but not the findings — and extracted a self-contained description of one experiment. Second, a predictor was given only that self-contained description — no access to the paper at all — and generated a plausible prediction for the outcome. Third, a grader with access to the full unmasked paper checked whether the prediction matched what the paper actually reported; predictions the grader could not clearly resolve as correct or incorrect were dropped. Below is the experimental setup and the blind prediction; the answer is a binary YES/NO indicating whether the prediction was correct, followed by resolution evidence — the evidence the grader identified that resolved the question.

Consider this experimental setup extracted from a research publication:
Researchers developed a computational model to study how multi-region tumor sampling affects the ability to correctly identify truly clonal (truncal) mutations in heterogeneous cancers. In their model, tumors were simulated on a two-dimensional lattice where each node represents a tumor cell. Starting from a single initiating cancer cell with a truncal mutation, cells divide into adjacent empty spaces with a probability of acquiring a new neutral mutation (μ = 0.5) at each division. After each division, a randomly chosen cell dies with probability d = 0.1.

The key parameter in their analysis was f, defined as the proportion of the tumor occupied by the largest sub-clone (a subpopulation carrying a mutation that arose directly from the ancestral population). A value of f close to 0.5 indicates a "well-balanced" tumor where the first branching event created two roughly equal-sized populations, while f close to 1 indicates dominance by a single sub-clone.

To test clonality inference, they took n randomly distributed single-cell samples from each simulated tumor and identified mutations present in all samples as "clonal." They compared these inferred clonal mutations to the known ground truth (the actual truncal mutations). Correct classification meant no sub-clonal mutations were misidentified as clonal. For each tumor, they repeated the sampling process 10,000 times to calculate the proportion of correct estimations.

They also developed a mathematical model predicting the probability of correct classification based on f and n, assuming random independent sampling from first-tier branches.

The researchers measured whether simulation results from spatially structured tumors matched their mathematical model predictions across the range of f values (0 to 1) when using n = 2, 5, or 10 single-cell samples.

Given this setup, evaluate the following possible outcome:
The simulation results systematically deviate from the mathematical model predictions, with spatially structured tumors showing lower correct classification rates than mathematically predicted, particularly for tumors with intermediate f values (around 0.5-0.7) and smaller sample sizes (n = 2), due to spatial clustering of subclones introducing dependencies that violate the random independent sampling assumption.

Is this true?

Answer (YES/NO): NO